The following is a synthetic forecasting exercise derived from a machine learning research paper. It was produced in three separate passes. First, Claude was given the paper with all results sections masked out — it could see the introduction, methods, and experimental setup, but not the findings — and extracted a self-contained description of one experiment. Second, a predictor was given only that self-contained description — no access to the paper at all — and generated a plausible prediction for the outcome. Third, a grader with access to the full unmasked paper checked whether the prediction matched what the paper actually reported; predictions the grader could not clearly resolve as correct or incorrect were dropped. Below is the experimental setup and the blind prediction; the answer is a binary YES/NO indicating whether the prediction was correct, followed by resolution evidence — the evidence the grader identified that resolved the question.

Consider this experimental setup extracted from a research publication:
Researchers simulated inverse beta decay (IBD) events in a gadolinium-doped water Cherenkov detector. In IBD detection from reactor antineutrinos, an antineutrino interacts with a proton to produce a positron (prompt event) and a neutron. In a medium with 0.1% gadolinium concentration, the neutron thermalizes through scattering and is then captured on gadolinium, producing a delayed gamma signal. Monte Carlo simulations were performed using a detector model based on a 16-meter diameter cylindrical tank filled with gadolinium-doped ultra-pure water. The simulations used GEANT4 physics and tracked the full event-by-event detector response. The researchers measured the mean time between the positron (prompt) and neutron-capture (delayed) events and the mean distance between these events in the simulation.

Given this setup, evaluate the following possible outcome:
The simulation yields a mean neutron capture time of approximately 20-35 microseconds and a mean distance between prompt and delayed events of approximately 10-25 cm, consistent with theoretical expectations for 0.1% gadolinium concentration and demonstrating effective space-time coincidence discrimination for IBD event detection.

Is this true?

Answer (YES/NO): NO